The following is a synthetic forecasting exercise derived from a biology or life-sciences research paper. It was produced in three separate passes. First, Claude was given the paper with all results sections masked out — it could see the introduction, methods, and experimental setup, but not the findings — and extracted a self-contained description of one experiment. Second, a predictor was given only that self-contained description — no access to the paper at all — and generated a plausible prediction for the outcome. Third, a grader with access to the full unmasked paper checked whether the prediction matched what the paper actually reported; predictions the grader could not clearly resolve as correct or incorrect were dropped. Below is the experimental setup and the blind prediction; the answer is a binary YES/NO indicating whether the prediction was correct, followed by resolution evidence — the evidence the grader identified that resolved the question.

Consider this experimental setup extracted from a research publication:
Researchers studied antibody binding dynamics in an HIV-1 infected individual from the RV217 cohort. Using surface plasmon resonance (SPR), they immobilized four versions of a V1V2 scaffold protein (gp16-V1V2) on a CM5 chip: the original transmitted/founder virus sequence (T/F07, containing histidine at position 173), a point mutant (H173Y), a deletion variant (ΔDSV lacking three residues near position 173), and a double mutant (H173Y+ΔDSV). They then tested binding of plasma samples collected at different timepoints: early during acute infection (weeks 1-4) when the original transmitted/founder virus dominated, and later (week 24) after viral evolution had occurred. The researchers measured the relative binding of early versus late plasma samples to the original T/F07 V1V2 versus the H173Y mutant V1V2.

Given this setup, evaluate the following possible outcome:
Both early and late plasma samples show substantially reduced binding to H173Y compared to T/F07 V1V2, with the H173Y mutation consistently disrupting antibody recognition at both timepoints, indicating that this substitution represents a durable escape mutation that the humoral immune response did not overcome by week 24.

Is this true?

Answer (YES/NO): NO